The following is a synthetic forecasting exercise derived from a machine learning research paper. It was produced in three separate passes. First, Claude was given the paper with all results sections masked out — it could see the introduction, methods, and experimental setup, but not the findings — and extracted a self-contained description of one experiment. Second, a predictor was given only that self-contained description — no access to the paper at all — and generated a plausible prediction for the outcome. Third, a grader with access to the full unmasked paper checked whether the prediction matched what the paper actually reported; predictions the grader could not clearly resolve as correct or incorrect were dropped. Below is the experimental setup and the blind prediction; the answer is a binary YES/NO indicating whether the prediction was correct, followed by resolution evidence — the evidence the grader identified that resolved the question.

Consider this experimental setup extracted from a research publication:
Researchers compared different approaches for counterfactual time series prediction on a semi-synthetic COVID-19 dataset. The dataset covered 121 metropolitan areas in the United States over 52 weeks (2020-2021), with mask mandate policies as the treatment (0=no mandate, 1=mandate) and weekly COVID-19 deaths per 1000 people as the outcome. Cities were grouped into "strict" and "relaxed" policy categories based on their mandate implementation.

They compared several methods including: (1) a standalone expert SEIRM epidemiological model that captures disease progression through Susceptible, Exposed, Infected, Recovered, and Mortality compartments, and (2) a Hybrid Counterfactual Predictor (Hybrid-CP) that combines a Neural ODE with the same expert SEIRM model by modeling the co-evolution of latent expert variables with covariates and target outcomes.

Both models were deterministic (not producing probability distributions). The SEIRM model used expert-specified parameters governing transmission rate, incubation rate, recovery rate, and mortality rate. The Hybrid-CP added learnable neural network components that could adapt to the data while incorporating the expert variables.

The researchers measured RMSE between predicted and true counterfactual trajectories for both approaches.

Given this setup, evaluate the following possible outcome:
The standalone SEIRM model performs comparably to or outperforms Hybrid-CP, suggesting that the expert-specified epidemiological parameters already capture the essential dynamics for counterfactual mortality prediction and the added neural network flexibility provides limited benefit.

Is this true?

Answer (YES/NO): NO